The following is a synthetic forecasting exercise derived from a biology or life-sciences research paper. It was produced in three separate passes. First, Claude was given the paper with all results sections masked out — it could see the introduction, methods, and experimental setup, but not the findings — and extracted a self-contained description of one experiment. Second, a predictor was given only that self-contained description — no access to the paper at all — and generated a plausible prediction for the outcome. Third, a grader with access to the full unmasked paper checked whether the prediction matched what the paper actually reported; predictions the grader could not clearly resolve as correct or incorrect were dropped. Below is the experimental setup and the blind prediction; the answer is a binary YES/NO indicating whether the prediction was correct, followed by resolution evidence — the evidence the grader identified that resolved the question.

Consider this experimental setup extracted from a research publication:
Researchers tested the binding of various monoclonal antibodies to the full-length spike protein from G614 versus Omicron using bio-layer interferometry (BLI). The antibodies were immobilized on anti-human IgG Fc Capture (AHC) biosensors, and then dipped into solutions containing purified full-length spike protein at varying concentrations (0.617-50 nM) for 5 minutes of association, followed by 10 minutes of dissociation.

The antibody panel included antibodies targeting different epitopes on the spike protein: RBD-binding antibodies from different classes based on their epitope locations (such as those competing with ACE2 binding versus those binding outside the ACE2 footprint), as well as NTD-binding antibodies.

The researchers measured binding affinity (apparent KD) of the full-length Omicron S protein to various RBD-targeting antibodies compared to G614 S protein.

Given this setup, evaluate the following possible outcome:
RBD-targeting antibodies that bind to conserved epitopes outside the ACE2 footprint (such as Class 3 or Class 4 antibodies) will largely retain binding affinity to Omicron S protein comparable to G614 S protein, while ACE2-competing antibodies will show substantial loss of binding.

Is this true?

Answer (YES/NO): YES